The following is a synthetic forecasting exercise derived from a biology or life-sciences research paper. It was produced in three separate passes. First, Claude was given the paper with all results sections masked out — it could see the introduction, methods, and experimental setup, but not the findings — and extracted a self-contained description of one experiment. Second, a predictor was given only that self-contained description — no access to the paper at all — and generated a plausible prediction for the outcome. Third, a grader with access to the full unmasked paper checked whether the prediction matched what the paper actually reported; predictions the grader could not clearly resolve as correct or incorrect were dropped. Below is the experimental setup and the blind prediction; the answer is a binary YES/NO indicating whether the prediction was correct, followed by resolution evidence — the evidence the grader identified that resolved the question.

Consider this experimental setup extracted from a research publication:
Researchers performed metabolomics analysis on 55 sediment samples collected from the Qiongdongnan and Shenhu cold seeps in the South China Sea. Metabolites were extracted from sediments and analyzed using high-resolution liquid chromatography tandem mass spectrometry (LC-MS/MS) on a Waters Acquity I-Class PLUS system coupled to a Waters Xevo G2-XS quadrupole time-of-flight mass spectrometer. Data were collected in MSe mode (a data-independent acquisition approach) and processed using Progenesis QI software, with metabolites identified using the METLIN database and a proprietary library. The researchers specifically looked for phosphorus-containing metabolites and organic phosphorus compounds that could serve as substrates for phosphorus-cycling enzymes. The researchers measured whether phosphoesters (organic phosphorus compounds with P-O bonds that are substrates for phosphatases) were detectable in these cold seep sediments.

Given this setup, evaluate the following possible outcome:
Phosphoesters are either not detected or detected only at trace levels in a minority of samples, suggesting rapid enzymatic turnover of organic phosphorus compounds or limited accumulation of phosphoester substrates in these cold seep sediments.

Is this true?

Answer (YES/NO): NO